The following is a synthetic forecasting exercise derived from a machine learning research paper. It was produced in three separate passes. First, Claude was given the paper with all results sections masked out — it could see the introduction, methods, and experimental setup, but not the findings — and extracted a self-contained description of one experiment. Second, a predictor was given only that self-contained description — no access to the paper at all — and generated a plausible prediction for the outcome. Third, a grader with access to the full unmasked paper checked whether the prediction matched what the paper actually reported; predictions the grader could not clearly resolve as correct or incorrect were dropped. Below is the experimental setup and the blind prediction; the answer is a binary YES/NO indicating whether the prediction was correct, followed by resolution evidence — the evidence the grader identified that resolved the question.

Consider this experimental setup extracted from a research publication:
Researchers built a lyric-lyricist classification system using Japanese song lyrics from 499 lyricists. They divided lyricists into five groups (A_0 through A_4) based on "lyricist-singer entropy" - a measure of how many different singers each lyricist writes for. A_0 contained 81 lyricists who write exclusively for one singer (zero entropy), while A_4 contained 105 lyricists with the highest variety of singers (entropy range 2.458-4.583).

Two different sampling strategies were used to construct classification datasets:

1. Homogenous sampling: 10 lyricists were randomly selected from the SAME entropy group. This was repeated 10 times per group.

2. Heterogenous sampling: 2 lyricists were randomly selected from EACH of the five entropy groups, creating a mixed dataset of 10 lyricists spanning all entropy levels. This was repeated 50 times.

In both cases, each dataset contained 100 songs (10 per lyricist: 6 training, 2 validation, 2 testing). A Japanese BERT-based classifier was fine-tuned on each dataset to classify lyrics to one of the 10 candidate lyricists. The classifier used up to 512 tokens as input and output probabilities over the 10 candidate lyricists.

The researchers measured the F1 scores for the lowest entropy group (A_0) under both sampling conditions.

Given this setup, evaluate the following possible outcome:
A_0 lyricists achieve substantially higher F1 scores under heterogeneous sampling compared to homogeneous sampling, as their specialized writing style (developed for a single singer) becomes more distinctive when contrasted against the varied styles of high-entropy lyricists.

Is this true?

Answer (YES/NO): YES